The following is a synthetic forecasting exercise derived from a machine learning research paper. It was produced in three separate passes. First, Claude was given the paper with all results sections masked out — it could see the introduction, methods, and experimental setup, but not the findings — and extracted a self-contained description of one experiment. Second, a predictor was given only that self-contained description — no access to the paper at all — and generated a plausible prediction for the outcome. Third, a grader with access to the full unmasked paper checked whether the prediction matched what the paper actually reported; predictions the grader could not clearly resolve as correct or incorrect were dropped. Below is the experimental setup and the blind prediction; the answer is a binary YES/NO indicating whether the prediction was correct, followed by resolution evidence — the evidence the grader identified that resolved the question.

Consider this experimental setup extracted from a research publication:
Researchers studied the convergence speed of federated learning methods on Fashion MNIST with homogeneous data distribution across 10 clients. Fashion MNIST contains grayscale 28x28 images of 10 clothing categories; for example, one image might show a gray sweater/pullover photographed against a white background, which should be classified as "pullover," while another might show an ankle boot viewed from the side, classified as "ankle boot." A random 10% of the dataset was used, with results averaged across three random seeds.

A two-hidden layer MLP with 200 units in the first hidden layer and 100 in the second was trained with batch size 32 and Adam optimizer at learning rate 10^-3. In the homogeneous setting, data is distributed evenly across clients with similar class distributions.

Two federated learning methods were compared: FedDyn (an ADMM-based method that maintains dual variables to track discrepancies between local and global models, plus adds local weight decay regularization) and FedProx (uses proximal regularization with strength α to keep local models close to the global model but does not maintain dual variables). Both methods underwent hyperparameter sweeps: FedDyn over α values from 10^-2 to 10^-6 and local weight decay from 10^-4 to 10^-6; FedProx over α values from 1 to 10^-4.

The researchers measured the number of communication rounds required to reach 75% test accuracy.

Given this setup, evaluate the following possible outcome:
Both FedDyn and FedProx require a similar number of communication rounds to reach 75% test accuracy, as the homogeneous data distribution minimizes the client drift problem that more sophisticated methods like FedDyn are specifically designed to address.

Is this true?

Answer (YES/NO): NO